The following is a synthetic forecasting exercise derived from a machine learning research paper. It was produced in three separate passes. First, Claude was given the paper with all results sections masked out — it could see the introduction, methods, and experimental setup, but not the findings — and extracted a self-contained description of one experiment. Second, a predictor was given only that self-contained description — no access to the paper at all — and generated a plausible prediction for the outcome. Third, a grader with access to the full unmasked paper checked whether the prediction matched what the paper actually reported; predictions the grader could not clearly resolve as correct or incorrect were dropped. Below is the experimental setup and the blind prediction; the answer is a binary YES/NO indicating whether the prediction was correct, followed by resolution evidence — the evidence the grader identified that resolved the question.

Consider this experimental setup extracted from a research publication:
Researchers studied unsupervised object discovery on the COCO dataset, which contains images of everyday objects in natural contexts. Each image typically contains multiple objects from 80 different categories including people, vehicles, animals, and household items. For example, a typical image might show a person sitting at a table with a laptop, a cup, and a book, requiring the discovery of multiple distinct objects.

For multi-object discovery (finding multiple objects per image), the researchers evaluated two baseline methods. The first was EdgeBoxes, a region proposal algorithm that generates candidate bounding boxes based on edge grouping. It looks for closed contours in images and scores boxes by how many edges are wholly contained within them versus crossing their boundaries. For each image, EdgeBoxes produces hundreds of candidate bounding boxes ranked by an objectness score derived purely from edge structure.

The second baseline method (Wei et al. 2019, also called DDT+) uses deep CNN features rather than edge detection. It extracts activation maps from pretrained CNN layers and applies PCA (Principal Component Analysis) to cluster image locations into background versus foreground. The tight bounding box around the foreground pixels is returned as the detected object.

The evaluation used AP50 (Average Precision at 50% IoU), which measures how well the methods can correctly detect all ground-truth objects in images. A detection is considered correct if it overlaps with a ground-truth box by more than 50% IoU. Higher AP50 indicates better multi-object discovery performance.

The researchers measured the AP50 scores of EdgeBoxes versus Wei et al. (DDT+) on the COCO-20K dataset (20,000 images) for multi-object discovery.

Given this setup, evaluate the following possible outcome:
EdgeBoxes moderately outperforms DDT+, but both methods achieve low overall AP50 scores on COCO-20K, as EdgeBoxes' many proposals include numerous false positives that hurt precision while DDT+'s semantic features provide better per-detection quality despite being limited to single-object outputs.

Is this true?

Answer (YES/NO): NO